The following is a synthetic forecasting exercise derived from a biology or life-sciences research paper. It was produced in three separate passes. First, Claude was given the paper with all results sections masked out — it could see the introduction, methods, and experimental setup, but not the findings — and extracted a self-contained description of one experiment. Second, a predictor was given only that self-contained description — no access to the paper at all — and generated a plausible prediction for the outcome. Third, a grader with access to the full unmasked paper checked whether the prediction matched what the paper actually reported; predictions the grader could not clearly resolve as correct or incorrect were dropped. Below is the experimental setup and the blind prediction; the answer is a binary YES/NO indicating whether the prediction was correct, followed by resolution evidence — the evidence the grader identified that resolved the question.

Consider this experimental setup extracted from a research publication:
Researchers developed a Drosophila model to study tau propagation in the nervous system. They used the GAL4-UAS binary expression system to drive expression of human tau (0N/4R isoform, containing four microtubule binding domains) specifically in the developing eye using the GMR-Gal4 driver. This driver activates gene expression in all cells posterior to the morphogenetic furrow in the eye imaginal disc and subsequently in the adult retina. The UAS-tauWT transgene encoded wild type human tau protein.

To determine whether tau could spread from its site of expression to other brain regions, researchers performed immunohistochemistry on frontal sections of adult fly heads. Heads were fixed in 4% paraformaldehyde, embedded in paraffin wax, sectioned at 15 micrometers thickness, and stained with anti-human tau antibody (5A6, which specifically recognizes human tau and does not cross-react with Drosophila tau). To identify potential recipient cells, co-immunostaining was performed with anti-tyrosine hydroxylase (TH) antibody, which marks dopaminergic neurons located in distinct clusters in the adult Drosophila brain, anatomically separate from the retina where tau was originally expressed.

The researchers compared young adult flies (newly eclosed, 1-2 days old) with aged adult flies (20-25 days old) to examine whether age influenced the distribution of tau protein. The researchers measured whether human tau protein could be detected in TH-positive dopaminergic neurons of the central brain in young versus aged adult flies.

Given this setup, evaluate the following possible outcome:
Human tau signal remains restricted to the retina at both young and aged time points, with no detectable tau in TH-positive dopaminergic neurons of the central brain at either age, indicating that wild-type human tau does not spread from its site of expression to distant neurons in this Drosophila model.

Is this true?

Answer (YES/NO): NO